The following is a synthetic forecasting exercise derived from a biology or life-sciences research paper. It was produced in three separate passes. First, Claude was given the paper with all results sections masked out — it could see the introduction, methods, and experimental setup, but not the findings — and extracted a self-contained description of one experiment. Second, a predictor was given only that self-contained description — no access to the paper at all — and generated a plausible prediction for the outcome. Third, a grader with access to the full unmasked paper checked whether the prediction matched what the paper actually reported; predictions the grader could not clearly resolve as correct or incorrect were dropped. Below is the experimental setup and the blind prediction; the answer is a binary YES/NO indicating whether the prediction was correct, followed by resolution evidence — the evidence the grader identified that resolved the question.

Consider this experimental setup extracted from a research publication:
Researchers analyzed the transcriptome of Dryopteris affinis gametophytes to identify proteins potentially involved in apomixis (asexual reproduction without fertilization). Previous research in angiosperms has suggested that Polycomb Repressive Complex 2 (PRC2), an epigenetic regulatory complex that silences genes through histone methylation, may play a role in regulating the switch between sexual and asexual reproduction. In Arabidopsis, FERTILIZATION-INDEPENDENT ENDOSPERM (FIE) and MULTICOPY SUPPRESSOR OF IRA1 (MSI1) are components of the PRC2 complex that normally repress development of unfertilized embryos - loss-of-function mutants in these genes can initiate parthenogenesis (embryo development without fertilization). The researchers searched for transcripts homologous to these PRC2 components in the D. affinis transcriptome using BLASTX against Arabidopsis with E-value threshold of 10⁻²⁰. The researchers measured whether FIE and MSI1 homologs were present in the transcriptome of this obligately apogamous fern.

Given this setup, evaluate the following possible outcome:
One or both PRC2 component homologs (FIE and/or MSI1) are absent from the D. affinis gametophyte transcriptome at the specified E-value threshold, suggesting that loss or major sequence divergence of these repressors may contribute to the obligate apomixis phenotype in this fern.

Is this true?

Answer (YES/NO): NO